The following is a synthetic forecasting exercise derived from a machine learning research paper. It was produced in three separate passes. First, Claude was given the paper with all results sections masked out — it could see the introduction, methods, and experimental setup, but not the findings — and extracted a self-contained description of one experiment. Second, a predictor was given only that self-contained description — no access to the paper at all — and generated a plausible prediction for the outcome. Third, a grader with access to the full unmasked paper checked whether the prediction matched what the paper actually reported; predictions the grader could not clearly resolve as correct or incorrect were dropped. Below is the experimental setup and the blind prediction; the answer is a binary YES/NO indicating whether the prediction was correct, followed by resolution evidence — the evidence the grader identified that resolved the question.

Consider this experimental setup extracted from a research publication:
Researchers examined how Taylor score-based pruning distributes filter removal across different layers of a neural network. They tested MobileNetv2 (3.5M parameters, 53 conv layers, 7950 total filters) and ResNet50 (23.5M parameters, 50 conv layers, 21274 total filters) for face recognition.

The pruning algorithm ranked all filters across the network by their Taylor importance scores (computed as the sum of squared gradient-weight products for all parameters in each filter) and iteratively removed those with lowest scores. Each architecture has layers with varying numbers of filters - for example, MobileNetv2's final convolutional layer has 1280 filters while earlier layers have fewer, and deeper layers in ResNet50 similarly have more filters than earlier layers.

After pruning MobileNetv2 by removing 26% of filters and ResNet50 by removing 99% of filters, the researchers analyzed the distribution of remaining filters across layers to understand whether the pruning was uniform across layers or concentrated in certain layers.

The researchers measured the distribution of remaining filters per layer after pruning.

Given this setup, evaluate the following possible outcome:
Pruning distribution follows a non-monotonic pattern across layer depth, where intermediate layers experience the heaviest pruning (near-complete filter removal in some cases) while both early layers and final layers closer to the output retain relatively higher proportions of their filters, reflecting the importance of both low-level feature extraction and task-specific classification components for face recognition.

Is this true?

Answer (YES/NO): NO